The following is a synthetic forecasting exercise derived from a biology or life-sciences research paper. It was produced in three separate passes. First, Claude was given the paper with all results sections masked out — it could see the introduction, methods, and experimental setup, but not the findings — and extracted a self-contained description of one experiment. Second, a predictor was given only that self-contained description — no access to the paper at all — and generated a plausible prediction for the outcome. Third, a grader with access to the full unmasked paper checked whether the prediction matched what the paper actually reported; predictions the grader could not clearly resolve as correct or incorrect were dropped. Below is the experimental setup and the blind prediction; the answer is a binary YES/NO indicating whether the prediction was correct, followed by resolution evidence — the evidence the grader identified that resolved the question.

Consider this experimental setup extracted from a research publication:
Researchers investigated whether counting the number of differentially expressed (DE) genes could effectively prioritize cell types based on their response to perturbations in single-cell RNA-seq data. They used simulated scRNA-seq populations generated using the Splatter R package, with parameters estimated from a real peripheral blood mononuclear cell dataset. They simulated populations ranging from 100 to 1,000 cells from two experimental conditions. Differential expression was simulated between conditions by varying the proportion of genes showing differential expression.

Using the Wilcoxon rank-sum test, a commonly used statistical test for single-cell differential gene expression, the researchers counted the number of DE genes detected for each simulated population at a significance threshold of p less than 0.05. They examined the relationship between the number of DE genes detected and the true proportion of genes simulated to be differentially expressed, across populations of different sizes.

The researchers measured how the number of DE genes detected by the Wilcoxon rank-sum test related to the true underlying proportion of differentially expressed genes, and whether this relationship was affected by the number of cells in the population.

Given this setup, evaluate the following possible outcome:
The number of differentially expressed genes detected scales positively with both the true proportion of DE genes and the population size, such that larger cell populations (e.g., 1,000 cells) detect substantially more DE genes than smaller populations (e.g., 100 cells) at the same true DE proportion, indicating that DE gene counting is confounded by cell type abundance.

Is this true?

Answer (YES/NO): YES